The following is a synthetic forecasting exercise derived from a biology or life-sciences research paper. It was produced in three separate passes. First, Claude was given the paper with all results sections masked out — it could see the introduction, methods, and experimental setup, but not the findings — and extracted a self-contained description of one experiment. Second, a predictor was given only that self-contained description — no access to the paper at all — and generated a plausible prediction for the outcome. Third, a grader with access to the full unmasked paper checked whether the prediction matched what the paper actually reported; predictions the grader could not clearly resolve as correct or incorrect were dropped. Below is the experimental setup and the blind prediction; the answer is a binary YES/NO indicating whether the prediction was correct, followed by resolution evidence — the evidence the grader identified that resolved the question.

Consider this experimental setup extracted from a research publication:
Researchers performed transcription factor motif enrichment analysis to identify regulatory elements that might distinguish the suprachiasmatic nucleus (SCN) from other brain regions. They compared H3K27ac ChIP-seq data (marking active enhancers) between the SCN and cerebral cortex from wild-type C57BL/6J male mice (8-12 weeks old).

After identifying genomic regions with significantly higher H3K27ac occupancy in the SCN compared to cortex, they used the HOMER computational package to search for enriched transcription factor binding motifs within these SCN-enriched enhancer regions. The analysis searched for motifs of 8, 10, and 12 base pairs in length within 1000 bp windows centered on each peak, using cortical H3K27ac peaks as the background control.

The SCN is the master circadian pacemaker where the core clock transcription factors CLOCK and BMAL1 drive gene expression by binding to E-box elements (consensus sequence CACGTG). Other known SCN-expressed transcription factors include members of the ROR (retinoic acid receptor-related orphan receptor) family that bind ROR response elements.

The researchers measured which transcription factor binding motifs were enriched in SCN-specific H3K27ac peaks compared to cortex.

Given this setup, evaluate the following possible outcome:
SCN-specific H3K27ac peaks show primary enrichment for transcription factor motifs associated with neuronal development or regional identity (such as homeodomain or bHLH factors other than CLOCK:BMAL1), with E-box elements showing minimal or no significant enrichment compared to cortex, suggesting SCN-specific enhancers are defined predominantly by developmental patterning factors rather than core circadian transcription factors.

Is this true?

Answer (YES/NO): NO